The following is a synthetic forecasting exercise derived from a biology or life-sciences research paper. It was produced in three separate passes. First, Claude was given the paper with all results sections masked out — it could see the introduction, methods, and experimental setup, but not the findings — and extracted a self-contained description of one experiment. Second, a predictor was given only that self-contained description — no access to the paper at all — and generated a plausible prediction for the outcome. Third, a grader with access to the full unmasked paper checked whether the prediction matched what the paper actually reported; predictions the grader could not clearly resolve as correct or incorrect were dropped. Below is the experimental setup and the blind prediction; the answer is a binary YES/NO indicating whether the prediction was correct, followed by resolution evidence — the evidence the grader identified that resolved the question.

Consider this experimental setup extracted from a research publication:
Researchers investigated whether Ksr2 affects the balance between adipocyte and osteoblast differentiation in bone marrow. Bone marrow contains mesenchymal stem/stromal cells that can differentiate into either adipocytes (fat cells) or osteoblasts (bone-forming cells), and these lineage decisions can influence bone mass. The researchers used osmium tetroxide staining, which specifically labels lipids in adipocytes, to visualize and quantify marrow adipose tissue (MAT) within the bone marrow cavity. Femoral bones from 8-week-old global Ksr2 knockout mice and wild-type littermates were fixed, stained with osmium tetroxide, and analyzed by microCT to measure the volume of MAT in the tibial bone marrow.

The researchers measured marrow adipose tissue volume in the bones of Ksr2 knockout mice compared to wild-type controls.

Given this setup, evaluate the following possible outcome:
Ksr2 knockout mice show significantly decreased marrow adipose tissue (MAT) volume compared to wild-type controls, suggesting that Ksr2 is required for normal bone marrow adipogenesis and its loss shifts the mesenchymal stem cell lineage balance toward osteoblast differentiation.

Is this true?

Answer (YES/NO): YES